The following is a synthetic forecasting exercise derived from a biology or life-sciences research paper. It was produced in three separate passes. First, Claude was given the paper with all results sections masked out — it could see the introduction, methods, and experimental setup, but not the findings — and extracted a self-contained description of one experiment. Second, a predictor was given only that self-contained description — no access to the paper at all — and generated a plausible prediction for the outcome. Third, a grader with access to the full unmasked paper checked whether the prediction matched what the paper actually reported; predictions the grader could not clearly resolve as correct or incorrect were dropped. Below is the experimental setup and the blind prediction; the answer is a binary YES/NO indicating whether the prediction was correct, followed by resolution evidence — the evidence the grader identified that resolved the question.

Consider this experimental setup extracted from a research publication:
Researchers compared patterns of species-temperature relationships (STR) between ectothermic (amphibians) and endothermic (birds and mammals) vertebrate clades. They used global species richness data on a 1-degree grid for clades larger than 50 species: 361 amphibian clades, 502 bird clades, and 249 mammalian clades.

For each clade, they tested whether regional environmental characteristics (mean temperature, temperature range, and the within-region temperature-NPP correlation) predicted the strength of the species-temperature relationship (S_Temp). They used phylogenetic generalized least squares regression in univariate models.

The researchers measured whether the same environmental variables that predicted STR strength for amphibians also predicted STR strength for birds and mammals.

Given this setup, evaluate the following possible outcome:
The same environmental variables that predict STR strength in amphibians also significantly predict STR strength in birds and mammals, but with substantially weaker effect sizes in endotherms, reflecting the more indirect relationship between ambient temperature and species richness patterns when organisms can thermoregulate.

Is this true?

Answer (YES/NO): NO